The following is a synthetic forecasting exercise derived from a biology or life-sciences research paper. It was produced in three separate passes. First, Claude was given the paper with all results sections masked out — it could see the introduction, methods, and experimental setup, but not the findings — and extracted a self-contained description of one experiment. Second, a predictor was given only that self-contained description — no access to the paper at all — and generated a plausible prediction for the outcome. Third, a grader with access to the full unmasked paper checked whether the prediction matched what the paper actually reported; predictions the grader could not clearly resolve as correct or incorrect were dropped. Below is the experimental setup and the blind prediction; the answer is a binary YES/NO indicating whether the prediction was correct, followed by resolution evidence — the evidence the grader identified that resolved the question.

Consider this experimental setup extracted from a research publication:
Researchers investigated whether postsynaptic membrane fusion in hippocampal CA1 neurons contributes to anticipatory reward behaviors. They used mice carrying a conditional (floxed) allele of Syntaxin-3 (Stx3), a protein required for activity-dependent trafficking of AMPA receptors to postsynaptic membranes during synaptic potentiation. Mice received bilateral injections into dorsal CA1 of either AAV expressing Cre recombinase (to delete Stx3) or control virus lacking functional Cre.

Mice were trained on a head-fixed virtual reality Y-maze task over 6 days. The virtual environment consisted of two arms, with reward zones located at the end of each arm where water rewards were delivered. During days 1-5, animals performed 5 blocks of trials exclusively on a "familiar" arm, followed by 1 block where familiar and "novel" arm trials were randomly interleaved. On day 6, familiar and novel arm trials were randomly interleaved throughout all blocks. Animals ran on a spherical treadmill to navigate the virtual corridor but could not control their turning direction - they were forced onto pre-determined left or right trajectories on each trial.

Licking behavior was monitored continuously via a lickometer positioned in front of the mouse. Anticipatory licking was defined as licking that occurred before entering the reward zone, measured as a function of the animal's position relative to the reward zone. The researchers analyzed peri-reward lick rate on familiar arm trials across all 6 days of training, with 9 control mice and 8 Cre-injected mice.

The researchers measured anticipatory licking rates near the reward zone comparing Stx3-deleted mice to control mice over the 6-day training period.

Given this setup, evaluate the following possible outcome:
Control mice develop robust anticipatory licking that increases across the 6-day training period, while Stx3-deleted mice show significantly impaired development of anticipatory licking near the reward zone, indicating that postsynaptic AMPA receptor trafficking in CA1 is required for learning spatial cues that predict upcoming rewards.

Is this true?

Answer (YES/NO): NO